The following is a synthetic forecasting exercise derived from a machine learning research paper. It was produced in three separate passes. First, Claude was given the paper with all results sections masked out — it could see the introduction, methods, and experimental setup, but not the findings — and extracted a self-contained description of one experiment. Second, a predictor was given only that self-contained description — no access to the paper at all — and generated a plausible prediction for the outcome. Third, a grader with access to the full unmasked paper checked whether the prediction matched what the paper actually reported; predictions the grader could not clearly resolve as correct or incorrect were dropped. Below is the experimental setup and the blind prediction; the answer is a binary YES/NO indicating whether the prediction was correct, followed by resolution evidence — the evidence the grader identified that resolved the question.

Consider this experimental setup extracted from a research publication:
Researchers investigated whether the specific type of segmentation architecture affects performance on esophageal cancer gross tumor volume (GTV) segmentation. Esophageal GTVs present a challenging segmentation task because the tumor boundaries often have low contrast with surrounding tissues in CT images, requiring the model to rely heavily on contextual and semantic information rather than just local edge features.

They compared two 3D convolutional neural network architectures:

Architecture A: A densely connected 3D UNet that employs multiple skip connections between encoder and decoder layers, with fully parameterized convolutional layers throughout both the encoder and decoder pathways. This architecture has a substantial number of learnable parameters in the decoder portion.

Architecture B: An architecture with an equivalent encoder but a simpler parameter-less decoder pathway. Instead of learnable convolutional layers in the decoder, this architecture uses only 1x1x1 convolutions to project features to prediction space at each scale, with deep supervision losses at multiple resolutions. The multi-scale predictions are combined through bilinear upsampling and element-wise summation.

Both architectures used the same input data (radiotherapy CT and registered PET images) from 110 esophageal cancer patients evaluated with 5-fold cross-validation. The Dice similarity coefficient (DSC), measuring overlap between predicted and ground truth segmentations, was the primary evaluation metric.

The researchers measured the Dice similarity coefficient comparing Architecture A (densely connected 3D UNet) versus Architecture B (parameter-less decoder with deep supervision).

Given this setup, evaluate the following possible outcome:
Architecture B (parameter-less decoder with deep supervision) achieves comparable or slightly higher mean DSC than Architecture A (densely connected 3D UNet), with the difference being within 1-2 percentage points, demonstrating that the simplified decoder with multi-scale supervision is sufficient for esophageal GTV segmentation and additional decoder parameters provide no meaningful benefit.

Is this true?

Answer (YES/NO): NO